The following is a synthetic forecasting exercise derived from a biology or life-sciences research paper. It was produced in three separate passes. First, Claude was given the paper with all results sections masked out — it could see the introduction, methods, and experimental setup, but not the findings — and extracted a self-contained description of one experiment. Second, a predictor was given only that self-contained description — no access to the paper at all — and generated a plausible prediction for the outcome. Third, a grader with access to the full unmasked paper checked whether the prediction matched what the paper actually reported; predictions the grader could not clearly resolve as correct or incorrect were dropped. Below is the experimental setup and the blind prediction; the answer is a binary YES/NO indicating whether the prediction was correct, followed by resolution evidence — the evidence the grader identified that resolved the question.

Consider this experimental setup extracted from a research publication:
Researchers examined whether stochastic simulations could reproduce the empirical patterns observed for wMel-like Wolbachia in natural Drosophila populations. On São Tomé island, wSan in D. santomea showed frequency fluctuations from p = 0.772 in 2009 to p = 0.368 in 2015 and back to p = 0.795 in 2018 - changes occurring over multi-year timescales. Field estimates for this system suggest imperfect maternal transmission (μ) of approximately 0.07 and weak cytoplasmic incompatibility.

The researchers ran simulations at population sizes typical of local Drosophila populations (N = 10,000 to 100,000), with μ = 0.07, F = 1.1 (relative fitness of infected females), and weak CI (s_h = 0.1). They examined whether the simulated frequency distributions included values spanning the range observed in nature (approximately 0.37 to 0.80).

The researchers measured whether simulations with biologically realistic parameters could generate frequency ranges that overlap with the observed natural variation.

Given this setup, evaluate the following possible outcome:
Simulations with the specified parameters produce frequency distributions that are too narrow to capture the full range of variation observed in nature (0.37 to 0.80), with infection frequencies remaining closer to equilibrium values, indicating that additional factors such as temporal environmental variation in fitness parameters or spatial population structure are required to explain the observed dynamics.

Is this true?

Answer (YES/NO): YES